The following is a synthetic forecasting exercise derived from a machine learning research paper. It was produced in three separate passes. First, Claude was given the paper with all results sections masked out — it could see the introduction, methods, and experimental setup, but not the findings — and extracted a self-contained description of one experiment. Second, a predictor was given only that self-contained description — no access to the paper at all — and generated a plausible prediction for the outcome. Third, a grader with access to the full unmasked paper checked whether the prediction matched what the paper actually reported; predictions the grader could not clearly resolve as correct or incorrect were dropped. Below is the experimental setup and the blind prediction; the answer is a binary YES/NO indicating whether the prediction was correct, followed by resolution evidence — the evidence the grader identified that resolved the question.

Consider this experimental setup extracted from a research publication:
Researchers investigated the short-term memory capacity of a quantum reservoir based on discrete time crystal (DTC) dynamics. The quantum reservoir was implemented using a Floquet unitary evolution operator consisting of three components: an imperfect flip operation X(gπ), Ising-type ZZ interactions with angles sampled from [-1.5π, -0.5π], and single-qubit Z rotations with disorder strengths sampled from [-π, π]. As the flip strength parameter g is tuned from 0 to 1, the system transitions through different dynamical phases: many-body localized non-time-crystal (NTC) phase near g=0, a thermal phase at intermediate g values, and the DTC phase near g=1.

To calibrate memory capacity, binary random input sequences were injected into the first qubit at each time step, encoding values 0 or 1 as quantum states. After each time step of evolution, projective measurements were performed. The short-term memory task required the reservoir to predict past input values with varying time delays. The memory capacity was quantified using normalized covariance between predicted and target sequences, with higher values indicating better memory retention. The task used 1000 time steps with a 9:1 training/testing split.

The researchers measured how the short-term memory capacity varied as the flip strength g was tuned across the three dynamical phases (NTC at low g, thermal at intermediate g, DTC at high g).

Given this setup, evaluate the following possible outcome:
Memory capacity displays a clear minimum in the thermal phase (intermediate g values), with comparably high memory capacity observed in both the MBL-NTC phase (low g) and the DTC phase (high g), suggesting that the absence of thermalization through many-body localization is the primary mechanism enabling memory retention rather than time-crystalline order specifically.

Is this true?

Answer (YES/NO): YES